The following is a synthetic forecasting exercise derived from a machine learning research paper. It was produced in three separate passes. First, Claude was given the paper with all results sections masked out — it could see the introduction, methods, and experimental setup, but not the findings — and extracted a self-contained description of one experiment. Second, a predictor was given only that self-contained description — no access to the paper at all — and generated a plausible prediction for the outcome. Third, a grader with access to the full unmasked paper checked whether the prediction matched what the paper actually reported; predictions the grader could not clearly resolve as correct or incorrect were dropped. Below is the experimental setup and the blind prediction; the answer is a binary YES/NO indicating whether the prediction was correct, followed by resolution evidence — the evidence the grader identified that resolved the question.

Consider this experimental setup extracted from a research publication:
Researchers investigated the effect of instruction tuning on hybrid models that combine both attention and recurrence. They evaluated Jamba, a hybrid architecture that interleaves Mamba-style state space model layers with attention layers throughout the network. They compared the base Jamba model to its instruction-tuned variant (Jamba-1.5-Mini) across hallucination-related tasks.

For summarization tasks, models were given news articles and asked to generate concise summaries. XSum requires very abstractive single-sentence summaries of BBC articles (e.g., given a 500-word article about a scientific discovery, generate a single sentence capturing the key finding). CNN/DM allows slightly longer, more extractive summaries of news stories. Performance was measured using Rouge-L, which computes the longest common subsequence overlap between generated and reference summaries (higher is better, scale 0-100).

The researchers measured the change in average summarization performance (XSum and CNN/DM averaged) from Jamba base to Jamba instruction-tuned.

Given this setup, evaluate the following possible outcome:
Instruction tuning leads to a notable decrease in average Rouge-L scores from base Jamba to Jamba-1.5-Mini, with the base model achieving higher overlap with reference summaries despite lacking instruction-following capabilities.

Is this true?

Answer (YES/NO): YES